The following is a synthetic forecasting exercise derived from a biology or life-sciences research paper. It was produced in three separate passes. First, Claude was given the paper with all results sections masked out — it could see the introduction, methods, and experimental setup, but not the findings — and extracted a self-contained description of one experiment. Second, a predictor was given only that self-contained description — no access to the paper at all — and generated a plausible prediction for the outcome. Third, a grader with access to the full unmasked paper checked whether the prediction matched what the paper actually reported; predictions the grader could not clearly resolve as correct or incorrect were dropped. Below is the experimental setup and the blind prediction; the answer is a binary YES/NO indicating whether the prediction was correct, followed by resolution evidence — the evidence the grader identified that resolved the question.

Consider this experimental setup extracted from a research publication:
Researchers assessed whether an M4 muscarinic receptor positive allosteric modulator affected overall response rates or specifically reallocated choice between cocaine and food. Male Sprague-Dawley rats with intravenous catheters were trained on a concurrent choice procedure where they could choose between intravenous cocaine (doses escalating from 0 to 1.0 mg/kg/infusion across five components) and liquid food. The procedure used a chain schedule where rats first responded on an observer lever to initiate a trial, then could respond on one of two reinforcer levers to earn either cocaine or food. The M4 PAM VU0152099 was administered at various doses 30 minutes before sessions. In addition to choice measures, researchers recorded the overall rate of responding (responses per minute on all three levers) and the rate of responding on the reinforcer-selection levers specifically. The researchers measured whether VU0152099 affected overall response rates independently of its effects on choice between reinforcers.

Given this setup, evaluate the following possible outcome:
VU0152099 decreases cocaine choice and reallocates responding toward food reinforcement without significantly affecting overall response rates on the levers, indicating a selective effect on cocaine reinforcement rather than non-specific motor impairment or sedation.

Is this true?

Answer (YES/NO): YES